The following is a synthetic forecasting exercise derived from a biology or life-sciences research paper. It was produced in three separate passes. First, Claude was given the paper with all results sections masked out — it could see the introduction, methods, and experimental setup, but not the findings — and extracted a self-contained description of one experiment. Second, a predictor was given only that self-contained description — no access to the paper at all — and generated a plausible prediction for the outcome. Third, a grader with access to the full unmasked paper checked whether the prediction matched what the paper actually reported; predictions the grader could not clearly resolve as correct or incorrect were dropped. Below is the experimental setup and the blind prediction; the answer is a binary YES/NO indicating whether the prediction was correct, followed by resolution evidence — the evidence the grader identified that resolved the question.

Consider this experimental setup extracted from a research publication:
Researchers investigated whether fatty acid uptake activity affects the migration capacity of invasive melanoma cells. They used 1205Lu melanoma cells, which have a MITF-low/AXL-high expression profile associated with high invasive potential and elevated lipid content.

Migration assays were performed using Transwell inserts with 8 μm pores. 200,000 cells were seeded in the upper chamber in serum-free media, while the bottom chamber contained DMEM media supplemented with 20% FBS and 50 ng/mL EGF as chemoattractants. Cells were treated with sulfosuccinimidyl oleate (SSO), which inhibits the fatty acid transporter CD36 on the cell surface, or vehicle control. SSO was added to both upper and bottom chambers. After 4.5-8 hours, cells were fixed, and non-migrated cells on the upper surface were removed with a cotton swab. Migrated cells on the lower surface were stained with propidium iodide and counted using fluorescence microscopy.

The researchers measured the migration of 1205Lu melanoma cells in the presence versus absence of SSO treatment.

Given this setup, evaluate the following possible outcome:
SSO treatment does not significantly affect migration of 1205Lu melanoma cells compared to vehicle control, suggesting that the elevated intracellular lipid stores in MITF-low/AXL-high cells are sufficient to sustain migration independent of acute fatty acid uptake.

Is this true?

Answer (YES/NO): NO